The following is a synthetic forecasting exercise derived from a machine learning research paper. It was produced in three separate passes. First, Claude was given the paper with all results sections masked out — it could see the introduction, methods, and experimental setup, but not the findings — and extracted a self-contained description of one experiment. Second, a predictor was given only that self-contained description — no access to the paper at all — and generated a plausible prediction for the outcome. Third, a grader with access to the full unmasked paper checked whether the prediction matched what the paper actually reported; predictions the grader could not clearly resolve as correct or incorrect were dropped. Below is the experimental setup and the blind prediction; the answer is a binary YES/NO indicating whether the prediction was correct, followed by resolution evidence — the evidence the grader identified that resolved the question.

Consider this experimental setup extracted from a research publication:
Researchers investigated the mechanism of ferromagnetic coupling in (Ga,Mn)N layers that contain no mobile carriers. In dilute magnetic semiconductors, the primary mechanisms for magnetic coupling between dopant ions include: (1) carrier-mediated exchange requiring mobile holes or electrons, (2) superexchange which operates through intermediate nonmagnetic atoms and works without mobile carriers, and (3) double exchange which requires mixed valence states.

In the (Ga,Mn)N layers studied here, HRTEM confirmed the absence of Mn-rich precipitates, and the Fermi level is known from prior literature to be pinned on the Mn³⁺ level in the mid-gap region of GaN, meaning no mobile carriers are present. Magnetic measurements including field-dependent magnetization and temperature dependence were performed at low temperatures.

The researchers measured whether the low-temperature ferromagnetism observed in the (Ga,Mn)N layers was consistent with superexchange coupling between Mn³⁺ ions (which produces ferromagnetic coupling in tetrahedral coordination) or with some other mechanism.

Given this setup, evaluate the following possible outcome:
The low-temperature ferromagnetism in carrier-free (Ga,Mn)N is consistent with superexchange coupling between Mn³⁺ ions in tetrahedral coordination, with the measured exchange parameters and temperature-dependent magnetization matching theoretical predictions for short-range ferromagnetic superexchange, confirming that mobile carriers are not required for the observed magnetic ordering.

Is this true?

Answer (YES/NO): YES